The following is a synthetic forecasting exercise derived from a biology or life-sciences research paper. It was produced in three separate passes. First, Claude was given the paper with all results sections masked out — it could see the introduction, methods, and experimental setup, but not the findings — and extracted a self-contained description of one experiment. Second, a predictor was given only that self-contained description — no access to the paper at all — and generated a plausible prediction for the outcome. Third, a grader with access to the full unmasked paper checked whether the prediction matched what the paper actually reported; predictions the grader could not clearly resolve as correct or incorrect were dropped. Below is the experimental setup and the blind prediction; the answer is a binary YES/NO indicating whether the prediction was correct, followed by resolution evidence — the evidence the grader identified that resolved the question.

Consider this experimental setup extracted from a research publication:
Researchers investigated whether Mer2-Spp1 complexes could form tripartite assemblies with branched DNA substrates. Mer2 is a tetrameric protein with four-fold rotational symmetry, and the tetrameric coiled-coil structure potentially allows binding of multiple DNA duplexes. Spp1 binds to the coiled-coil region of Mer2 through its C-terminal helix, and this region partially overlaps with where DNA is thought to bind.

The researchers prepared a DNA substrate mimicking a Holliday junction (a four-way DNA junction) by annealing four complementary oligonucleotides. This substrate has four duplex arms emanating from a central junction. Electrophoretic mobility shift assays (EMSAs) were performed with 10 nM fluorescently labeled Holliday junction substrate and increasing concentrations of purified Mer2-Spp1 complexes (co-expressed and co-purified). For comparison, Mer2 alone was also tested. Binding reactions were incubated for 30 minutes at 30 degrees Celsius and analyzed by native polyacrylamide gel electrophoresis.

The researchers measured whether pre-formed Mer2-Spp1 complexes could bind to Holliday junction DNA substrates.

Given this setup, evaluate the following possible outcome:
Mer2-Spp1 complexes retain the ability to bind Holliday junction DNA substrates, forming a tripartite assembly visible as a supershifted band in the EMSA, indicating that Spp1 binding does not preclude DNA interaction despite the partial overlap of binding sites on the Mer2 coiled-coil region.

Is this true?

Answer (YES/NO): YES